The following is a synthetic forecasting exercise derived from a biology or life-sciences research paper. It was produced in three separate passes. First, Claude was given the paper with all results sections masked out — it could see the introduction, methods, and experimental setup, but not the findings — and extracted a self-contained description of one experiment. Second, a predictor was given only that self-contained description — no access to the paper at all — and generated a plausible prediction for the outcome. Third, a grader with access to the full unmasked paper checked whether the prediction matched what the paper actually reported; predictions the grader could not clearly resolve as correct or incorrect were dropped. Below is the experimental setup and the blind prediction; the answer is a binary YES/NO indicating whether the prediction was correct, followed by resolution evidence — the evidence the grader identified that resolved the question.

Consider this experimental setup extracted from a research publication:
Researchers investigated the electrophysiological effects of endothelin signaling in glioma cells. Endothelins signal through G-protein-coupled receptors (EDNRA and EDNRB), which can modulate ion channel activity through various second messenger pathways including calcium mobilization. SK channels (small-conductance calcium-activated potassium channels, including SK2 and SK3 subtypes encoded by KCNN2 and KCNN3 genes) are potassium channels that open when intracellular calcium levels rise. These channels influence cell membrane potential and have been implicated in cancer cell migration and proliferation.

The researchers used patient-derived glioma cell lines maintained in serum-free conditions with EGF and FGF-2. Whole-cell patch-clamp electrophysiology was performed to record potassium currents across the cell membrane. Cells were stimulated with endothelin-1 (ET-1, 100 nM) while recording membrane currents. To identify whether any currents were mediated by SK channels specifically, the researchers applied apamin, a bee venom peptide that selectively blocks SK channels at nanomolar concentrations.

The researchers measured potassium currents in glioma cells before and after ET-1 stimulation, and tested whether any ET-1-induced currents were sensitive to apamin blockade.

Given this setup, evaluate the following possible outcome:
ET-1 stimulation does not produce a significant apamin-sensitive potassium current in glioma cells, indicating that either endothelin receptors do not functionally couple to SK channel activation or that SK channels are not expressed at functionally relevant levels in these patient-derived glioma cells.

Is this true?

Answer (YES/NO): NO